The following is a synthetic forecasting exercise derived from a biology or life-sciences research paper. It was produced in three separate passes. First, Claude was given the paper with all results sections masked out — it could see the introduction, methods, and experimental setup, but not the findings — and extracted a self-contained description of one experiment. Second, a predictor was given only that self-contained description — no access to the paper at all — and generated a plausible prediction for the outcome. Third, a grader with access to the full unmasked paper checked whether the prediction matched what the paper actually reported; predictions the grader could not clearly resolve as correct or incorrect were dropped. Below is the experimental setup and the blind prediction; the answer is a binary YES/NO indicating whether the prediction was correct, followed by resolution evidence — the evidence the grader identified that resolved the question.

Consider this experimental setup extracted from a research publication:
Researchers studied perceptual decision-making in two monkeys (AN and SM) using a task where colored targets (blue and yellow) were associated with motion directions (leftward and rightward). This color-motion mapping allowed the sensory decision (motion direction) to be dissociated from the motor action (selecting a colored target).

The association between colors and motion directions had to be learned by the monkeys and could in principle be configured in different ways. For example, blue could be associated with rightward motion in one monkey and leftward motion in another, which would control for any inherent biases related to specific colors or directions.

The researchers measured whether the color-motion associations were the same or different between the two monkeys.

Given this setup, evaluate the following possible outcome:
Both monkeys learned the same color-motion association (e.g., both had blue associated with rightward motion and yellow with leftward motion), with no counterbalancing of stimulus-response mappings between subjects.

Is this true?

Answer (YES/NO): NO